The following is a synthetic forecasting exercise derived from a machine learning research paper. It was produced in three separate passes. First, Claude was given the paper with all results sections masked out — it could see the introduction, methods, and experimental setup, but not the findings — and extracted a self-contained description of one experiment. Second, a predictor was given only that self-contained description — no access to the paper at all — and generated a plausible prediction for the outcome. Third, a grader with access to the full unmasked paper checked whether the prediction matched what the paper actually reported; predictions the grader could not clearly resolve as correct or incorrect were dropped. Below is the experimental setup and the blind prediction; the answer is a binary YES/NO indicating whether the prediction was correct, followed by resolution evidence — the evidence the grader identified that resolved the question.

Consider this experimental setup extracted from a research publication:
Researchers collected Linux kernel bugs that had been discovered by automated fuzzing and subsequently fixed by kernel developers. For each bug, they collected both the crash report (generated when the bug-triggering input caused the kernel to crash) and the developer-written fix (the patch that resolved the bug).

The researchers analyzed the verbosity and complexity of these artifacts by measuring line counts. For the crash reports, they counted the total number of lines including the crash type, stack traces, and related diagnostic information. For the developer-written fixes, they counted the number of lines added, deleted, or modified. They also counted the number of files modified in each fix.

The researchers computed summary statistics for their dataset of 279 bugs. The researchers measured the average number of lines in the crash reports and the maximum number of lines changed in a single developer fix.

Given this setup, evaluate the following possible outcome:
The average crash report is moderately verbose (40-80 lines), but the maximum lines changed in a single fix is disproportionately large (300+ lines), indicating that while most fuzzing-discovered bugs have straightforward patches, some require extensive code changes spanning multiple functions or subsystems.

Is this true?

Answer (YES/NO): NO